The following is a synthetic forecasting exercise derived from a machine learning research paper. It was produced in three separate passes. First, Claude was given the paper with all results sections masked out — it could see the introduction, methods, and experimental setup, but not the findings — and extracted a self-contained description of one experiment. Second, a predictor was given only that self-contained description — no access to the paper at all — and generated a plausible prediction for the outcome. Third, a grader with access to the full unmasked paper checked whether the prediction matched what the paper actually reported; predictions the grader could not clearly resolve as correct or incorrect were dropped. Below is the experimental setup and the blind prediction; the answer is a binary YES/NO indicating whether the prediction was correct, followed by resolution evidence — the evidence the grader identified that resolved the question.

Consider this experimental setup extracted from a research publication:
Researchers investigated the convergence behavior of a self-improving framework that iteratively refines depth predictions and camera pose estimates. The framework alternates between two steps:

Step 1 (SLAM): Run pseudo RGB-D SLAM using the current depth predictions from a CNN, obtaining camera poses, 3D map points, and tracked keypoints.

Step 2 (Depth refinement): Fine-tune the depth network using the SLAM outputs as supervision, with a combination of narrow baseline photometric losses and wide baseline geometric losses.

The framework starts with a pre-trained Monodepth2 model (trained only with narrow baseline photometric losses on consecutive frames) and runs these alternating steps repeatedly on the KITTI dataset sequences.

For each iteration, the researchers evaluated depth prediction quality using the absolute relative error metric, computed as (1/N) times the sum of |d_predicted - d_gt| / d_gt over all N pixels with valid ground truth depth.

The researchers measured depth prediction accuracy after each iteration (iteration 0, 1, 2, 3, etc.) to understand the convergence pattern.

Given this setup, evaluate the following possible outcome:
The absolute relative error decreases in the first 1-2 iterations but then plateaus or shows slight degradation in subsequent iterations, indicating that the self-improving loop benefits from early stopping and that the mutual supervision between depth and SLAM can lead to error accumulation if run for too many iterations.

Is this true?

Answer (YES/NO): NO